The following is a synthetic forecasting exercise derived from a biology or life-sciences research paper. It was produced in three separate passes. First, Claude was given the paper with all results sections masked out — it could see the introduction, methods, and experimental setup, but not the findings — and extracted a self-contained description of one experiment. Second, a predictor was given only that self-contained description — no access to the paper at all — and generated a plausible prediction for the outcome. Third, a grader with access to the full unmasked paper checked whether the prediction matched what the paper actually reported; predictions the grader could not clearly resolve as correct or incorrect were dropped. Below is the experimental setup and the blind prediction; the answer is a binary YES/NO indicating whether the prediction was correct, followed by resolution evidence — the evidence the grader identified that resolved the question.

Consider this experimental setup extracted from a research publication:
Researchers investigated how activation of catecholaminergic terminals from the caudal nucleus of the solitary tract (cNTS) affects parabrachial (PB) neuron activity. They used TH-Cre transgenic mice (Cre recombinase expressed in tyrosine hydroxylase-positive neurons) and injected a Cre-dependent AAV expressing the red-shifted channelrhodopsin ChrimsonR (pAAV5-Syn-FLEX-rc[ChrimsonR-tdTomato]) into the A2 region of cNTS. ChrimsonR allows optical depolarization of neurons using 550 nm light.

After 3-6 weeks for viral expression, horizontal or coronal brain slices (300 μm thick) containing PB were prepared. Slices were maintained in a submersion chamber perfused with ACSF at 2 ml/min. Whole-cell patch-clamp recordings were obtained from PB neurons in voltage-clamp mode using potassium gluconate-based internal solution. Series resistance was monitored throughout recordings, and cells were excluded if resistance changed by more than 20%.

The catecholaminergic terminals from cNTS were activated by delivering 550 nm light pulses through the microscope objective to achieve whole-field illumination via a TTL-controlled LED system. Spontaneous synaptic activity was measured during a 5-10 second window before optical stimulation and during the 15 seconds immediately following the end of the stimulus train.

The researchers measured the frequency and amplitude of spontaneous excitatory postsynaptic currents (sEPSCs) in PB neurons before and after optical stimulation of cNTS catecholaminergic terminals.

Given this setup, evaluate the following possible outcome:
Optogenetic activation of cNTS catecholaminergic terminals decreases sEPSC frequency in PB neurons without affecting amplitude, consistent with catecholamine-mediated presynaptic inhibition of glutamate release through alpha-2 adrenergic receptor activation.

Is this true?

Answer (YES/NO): NO